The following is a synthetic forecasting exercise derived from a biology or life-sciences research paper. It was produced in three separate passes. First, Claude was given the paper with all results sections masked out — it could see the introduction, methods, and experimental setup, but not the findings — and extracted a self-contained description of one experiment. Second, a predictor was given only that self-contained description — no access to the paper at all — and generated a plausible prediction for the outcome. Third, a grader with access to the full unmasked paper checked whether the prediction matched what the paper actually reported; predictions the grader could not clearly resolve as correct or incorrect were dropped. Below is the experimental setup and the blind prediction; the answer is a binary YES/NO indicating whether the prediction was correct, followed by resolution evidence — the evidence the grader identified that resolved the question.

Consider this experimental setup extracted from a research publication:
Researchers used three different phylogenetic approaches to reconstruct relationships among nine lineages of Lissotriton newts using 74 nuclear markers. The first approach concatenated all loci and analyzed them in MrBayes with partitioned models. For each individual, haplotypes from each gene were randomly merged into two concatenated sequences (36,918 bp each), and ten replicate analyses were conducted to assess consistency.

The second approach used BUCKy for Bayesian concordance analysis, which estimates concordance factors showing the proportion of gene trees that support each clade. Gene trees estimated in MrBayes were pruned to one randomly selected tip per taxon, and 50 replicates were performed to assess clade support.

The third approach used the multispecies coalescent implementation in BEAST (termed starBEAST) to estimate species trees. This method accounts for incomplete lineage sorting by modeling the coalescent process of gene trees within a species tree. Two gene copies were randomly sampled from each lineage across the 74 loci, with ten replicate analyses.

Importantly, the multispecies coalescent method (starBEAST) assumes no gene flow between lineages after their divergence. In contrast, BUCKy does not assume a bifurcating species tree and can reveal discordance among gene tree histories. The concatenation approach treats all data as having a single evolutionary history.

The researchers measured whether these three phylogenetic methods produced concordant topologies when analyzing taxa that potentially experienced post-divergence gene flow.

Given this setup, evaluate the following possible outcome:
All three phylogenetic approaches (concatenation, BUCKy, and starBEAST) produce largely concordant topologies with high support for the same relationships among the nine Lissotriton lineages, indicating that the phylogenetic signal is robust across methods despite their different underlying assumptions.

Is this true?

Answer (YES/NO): NO